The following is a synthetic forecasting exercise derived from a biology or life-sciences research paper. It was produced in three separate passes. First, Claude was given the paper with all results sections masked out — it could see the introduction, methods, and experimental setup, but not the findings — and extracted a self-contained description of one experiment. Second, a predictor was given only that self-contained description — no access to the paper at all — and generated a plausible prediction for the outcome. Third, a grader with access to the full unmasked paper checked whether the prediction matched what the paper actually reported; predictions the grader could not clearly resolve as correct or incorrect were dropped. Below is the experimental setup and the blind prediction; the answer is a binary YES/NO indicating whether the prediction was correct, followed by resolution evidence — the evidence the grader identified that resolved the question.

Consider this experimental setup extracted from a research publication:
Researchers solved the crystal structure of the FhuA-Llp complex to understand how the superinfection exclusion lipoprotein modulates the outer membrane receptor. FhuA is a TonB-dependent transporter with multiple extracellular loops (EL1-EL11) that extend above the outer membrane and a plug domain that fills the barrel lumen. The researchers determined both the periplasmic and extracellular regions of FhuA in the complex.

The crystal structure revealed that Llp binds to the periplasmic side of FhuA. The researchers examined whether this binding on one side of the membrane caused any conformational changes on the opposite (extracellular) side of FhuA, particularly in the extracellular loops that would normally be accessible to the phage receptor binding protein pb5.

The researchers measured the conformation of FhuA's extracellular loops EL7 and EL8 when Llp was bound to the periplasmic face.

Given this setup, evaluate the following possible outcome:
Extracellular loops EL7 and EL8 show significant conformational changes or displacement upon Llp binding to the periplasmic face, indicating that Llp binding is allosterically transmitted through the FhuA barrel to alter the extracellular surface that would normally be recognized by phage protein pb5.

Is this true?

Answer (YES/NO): YES